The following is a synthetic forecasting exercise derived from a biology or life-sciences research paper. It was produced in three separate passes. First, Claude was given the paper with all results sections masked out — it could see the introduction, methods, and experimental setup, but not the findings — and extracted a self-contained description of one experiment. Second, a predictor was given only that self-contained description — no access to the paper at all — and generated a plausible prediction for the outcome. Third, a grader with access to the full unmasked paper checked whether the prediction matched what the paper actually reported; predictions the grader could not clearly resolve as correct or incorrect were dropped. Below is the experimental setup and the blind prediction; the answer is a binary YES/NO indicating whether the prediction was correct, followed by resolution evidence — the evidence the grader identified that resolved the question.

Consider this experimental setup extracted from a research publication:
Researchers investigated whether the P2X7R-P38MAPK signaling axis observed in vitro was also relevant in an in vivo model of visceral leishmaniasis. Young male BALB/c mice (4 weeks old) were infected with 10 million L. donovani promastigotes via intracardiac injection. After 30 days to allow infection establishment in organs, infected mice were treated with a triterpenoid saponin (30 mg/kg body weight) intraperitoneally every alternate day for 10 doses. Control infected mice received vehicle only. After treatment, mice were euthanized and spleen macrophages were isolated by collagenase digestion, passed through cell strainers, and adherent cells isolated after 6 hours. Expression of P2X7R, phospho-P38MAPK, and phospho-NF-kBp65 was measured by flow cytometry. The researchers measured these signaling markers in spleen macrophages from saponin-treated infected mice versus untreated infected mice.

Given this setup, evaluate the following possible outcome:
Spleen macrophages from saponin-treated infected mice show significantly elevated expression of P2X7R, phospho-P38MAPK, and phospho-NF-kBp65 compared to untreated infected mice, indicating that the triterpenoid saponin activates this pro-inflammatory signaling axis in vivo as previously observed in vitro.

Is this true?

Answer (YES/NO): YES